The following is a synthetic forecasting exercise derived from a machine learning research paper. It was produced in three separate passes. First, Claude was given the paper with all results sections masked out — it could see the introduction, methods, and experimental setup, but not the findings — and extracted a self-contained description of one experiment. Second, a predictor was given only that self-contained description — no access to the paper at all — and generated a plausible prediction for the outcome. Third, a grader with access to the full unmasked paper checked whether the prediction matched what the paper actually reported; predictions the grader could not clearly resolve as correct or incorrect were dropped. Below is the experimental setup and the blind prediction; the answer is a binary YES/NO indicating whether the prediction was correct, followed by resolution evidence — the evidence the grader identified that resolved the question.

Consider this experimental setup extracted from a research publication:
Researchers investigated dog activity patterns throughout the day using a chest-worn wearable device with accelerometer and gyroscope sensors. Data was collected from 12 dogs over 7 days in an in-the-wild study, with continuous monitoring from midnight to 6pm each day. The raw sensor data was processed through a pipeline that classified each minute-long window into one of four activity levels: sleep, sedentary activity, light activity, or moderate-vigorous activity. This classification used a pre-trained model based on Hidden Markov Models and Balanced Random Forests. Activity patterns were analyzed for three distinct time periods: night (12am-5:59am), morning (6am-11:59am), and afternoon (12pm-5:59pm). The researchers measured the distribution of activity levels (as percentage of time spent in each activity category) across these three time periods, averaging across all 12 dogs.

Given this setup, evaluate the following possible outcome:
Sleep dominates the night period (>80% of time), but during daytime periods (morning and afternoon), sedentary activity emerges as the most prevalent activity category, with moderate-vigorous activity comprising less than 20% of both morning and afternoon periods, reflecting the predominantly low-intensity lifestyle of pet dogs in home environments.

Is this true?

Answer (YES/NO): NO